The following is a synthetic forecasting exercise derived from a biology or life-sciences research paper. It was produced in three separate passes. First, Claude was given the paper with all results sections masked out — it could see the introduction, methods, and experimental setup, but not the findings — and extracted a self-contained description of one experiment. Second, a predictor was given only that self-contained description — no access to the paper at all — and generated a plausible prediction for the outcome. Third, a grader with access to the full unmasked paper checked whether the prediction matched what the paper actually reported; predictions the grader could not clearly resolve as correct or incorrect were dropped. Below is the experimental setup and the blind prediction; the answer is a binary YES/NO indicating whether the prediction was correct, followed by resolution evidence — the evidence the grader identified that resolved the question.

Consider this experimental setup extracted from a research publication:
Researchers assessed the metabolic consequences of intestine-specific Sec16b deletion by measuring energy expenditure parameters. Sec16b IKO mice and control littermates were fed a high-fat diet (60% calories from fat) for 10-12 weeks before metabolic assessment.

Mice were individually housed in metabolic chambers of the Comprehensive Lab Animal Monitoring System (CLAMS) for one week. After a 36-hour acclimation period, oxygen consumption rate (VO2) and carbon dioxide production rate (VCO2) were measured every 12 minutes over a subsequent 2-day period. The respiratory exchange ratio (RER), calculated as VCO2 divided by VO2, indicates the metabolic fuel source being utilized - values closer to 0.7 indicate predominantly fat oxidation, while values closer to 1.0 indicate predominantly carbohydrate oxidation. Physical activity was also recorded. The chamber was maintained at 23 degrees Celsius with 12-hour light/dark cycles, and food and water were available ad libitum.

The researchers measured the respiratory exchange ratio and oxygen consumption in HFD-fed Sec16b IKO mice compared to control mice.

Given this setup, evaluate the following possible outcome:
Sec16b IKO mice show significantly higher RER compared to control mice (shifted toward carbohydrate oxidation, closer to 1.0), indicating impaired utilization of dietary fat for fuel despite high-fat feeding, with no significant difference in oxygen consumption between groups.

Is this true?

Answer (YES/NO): NO